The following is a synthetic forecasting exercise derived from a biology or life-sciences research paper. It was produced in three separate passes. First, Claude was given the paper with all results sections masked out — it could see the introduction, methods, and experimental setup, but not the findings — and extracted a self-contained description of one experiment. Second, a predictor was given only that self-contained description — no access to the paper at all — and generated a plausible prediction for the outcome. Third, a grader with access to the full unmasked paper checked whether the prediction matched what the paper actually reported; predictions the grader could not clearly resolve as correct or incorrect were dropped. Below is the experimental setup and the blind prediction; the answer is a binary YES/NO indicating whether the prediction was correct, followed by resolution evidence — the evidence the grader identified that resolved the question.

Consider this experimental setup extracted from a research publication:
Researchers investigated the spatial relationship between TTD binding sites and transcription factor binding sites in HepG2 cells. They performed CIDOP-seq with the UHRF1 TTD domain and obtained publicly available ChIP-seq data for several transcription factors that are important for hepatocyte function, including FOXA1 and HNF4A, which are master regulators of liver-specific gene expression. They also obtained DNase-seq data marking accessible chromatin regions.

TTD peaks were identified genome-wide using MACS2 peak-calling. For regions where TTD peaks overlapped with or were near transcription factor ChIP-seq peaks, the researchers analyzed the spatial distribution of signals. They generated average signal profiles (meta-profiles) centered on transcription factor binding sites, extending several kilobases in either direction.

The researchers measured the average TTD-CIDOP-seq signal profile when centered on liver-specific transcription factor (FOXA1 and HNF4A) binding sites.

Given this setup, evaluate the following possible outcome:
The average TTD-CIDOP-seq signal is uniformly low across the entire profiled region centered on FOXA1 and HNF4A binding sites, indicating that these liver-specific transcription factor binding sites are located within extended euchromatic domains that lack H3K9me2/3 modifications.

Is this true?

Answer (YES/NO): NO